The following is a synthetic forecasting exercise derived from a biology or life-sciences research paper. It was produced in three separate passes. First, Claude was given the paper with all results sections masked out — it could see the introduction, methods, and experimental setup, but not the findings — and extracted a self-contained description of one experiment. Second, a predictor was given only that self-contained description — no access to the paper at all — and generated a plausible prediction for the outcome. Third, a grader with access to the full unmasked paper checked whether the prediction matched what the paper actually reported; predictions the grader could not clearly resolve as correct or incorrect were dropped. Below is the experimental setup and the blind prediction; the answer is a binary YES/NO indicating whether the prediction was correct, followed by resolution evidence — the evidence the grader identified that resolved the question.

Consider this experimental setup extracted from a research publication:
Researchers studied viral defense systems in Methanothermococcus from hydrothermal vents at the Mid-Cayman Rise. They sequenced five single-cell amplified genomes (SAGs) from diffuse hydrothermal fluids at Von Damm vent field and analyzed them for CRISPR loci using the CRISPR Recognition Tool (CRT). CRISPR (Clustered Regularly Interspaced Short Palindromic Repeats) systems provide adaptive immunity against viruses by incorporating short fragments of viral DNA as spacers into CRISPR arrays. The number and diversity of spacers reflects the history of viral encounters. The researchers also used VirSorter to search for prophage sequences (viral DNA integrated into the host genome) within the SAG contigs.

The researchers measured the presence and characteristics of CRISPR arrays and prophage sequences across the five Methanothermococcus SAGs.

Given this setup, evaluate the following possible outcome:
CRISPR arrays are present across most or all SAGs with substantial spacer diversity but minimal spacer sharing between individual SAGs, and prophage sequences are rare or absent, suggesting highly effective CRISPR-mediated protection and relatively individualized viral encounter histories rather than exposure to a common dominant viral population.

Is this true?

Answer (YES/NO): NO